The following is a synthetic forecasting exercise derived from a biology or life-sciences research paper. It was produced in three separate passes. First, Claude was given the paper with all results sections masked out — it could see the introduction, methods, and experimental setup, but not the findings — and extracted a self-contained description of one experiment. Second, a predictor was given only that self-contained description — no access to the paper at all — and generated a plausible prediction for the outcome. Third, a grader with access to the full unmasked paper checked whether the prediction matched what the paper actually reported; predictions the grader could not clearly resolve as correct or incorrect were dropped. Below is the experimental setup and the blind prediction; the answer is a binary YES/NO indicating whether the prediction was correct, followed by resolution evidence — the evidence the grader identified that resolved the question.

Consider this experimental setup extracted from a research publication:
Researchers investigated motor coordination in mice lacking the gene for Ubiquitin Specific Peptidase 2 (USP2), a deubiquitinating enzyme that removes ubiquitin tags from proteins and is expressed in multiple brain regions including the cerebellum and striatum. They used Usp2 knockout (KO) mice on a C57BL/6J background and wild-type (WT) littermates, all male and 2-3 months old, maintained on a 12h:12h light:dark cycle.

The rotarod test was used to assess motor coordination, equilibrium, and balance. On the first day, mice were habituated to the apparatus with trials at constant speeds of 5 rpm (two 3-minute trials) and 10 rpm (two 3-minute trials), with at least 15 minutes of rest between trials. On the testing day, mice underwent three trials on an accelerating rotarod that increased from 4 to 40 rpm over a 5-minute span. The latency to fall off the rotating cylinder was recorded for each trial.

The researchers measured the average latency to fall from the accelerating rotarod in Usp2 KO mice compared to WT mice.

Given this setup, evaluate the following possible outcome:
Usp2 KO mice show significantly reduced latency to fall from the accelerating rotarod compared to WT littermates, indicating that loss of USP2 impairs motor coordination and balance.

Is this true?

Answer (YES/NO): YES